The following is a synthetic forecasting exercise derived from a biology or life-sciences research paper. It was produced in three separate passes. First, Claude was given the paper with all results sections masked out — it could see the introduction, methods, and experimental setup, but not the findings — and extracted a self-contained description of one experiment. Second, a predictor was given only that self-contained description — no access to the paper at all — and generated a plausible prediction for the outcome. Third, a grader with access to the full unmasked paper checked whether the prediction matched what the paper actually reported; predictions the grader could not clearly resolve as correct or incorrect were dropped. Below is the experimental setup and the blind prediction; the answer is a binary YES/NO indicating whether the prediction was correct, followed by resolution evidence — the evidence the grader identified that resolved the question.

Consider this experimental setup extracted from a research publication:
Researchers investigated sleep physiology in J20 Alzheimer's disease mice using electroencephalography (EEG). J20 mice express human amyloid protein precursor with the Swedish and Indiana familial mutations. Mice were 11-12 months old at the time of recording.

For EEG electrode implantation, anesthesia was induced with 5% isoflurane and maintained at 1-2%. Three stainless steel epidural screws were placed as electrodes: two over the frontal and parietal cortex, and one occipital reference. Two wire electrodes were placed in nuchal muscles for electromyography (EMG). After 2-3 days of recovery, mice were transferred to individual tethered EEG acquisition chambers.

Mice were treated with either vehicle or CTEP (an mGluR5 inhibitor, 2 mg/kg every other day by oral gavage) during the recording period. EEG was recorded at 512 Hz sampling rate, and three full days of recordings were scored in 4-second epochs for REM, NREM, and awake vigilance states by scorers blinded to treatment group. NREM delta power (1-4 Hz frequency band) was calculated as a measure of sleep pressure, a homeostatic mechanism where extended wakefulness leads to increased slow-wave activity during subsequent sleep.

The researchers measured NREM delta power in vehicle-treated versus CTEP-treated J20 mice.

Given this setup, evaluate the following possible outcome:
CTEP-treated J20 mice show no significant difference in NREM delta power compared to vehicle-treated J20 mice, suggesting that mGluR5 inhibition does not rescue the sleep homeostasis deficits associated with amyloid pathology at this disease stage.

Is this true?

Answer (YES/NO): NO